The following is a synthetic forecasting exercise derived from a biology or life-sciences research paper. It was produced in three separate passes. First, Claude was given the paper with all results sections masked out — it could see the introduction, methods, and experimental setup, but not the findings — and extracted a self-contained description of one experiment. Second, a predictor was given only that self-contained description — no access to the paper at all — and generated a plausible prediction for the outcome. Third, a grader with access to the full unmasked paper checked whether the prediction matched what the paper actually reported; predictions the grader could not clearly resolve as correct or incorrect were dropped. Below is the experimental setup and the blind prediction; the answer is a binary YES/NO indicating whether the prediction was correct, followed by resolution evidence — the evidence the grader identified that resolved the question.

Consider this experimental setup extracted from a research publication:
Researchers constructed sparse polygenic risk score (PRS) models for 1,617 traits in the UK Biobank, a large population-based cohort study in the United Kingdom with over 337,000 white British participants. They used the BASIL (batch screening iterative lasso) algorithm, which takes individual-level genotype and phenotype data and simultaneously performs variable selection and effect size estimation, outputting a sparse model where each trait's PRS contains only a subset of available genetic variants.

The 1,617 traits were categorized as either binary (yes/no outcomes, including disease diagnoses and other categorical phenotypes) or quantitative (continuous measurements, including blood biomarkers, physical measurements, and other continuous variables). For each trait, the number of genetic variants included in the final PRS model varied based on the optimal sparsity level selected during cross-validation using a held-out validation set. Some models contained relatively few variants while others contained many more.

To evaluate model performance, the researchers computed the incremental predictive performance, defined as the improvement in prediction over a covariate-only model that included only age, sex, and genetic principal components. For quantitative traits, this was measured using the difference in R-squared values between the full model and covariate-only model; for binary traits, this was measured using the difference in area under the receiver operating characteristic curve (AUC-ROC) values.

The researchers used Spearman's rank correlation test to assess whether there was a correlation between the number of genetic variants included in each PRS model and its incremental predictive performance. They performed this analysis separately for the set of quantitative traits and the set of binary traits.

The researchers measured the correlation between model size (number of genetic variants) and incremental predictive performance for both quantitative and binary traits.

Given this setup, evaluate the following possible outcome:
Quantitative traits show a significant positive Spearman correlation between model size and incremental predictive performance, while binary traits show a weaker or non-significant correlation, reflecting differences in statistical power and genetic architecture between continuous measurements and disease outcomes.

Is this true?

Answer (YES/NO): YES